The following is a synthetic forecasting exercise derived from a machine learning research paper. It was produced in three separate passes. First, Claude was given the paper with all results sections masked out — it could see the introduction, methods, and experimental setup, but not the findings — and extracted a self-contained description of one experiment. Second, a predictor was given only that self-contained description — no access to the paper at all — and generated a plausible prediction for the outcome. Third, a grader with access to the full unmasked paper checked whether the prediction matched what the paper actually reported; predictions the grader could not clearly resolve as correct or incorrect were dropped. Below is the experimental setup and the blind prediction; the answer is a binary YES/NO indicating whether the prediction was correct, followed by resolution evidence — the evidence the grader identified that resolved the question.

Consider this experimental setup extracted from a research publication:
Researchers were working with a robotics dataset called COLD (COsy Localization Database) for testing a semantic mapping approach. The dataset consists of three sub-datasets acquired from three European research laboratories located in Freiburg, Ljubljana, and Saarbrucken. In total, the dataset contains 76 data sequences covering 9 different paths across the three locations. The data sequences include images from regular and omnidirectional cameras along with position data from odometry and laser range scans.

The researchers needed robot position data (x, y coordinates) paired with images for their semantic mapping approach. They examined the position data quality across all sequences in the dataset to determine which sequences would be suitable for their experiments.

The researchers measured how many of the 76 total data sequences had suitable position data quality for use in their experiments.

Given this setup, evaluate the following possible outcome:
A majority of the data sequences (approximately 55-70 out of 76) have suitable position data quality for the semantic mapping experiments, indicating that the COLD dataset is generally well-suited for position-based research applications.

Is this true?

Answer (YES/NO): NO